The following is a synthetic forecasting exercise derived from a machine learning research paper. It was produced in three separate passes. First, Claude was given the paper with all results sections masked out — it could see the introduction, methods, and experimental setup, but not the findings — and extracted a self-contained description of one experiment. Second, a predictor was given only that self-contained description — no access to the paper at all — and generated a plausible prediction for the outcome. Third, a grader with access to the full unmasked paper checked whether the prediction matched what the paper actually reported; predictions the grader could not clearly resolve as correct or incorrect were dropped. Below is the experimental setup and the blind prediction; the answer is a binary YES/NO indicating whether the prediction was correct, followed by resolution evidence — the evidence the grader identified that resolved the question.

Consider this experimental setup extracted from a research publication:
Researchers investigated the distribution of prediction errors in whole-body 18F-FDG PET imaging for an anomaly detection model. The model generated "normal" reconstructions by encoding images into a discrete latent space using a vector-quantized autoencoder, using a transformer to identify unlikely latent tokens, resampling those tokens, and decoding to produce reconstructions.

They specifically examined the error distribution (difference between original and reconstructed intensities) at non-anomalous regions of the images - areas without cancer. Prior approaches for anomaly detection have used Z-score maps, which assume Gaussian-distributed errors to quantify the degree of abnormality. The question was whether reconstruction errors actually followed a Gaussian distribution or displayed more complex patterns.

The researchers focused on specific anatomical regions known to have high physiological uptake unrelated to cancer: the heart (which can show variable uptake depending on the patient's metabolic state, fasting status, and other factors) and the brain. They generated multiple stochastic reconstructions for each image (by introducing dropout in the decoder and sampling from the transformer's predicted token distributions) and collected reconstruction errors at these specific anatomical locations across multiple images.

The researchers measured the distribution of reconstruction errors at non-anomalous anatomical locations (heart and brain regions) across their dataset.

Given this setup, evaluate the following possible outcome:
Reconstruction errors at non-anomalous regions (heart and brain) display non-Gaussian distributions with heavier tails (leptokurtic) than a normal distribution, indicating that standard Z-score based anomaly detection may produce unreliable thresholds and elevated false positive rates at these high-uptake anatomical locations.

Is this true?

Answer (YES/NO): NO